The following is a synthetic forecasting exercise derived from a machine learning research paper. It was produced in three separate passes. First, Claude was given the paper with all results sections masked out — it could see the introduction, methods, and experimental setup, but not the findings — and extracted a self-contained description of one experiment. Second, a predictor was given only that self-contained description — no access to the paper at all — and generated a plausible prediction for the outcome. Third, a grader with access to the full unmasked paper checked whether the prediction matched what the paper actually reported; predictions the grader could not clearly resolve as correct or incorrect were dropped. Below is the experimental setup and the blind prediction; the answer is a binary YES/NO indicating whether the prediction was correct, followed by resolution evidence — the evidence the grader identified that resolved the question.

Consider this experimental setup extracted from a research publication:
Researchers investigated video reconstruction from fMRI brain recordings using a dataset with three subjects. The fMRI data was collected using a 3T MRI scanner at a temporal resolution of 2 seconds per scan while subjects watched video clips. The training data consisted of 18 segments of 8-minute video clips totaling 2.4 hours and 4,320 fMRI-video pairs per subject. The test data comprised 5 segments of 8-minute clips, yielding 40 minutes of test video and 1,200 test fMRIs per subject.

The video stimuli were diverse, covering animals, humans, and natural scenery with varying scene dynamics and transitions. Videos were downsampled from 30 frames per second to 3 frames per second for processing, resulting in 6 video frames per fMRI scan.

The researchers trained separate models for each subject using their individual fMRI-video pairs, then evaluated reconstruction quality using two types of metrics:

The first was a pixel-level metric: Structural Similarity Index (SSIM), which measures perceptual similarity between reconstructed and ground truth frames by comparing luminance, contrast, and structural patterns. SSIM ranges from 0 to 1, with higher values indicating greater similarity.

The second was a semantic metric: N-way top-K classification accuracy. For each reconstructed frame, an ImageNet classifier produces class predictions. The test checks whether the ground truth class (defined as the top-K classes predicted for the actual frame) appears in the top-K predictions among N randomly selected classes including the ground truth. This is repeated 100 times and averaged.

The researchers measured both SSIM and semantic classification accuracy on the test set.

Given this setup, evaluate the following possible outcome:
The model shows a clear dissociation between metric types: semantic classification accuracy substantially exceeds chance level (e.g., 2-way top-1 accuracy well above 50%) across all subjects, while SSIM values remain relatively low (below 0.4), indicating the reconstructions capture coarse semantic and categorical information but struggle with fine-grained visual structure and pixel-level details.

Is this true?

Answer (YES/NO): YES